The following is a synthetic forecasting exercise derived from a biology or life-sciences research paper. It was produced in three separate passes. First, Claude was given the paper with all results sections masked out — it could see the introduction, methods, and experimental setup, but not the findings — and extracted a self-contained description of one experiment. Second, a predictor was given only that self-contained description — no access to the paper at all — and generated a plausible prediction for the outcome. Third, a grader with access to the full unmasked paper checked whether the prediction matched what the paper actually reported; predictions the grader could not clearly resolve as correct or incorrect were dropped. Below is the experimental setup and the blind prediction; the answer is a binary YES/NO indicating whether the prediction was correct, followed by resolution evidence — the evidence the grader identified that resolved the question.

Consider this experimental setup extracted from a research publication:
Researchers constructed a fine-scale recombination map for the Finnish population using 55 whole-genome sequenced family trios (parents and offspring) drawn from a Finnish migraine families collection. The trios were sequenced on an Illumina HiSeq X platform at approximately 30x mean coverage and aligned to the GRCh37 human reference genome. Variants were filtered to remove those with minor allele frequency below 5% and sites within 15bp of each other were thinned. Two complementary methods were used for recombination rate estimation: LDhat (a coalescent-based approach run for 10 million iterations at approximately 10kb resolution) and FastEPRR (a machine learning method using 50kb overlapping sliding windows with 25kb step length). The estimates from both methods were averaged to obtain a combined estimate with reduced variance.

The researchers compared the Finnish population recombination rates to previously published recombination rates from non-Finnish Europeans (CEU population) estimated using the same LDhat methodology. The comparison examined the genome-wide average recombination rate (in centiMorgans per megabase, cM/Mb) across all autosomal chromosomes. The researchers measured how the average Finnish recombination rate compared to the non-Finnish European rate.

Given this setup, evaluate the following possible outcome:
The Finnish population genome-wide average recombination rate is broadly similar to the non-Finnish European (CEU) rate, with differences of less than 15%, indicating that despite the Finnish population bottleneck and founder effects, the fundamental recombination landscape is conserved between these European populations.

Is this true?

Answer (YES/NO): YES